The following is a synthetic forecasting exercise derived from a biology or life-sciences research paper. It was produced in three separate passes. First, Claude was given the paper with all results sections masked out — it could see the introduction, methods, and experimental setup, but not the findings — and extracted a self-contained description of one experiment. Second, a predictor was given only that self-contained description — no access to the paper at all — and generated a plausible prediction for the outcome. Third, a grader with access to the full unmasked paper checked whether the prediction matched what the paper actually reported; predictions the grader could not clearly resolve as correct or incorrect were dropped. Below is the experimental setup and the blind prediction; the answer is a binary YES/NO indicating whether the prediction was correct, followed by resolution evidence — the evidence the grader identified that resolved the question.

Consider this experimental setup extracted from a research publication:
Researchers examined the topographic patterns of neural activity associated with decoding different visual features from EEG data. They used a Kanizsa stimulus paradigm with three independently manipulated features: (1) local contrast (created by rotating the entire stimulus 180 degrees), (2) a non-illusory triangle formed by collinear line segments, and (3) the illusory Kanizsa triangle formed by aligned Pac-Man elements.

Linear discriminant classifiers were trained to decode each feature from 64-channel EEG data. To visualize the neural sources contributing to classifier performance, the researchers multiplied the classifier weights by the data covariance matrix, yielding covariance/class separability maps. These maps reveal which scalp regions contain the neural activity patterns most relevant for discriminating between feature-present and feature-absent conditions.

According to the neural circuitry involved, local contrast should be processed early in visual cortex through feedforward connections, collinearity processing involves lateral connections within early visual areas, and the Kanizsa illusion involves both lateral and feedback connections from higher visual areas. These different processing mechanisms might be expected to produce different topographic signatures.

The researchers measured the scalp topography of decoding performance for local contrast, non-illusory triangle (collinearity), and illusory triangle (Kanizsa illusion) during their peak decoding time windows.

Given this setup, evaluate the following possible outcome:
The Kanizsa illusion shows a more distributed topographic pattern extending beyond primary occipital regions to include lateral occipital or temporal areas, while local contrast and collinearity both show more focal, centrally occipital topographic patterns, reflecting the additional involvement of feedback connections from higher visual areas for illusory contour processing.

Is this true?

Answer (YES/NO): NO